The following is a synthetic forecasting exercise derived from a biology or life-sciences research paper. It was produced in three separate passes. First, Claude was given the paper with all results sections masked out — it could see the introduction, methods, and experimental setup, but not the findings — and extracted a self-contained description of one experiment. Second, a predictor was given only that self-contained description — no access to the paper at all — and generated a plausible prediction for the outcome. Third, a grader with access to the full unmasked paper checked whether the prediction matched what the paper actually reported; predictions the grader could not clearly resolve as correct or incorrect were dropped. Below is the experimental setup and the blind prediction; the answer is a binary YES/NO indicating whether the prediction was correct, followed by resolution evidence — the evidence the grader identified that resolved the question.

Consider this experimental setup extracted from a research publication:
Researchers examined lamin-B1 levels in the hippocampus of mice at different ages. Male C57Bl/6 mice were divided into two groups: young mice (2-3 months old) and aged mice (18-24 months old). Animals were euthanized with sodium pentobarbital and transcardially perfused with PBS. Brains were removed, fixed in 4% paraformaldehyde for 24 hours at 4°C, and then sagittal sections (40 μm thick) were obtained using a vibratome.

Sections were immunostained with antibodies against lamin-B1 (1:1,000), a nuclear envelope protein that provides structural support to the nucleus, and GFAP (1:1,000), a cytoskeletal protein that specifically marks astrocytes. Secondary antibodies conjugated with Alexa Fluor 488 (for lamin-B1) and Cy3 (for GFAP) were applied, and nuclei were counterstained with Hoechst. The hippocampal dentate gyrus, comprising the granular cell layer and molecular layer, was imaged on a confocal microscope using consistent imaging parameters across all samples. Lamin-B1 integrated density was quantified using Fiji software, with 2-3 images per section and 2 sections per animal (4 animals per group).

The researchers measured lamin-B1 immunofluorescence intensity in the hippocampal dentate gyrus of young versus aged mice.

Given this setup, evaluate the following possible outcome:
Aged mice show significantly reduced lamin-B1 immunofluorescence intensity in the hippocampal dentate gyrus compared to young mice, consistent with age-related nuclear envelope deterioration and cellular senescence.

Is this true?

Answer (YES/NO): YES